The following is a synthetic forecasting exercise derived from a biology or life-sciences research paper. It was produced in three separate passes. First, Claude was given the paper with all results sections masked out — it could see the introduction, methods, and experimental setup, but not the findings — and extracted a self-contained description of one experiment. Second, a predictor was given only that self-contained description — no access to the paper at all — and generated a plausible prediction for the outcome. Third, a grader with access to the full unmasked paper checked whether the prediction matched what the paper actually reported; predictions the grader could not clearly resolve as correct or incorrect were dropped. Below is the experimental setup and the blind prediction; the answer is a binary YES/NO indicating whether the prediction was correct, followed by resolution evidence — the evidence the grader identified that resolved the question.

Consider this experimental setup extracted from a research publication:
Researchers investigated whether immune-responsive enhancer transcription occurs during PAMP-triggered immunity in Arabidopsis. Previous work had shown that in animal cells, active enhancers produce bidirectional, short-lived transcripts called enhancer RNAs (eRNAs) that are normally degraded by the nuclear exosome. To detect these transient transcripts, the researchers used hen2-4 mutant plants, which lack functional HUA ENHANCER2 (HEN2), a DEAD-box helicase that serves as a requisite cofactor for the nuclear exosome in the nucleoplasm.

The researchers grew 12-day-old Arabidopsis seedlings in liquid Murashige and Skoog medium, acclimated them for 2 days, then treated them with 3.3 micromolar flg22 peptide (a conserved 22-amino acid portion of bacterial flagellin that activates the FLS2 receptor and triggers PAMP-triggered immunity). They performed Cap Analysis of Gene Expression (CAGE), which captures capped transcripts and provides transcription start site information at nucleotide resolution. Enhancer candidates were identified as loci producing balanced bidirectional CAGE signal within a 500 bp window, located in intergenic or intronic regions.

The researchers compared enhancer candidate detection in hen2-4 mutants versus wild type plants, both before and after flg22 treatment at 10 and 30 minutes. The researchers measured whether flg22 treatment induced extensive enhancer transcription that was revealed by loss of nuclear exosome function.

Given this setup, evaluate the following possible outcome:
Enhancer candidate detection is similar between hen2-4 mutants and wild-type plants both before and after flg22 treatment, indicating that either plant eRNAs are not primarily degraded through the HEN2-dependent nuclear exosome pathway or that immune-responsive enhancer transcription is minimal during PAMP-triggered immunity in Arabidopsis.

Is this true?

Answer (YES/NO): YES